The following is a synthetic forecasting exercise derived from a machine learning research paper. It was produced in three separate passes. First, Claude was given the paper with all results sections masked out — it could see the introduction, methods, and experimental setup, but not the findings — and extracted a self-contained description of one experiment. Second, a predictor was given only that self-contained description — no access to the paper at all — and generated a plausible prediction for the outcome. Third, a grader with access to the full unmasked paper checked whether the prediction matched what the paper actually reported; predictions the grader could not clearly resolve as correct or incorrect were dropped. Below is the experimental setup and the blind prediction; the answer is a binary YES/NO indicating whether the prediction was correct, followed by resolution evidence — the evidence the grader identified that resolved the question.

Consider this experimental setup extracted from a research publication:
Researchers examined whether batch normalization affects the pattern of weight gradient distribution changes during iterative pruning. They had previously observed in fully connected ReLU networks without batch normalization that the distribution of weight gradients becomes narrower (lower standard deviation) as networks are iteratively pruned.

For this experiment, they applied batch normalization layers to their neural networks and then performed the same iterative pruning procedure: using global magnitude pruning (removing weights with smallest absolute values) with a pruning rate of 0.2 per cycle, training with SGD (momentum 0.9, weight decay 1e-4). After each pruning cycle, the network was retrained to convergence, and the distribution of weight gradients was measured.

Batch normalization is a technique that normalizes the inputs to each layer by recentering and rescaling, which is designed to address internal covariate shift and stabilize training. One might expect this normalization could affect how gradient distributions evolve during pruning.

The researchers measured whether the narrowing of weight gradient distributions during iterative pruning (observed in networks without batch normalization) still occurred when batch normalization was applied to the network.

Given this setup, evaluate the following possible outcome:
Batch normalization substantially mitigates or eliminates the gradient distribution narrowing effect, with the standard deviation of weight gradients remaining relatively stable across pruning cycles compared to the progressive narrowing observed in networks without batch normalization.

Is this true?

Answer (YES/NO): NO